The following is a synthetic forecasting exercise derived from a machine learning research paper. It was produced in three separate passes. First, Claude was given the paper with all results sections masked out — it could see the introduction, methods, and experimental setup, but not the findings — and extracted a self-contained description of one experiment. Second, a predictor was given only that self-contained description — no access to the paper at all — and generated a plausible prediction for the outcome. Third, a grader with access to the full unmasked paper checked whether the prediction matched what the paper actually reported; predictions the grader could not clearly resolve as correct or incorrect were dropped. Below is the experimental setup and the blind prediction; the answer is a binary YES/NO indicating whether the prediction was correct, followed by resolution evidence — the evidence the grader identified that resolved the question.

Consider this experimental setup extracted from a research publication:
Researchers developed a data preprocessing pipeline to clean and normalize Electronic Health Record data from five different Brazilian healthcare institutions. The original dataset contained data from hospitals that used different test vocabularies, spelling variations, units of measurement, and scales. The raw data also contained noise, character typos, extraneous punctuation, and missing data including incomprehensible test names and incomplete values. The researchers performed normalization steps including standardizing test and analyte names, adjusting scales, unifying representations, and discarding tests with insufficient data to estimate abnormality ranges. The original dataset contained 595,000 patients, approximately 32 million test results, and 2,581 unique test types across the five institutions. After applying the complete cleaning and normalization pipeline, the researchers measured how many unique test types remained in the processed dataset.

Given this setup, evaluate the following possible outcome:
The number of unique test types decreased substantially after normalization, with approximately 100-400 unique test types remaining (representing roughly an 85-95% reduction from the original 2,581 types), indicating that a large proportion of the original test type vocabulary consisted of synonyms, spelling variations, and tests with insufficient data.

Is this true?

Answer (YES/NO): NO